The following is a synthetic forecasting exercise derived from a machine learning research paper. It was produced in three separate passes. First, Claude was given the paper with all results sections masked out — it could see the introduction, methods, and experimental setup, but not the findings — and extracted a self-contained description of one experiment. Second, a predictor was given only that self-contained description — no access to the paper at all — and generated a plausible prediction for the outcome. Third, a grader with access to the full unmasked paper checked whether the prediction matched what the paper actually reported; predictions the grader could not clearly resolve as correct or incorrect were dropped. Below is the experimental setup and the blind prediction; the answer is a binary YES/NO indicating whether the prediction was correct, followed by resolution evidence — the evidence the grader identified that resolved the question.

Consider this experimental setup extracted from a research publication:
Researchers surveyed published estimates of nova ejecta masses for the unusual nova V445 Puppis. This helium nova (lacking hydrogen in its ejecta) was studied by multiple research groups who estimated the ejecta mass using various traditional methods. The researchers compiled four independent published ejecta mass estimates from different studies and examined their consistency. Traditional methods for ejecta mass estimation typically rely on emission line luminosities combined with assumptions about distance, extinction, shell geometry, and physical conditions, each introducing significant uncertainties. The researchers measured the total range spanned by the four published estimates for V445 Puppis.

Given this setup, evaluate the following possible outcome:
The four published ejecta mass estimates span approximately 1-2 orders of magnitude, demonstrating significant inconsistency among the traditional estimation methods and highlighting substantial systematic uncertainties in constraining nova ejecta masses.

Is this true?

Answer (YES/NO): NO